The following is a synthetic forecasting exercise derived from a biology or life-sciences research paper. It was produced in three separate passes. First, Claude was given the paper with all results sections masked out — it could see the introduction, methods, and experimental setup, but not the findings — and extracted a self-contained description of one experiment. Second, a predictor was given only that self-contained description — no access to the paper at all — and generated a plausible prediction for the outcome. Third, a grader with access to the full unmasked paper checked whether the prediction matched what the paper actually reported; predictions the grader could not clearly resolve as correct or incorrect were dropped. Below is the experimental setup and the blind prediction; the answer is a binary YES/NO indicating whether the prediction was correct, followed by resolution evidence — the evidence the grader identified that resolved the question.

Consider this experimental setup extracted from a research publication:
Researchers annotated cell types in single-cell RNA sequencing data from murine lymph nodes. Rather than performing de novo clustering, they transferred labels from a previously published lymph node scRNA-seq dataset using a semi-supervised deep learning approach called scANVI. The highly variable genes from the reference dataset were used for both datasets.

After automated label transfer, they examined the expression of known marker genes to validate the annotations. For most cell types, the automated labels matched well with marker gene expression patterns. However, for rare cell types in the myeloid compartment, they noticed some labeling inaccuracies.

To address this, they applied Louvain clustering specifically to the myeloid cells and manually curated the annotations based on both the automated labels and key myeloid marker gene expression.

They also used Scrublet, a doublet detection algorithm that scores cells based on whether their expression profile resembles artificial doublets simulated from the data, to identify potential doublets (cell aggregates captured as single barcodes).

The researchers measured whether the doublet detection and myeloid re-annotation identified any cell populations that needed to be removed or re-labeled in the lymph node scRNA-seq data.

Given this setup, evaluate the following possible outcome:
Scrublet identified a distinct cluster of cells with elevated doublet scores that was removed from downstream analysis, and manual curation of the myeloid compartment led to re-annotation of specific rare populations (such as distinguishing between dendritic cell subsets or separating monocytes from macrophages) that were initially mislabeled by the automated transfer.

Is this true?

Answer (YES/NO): YES